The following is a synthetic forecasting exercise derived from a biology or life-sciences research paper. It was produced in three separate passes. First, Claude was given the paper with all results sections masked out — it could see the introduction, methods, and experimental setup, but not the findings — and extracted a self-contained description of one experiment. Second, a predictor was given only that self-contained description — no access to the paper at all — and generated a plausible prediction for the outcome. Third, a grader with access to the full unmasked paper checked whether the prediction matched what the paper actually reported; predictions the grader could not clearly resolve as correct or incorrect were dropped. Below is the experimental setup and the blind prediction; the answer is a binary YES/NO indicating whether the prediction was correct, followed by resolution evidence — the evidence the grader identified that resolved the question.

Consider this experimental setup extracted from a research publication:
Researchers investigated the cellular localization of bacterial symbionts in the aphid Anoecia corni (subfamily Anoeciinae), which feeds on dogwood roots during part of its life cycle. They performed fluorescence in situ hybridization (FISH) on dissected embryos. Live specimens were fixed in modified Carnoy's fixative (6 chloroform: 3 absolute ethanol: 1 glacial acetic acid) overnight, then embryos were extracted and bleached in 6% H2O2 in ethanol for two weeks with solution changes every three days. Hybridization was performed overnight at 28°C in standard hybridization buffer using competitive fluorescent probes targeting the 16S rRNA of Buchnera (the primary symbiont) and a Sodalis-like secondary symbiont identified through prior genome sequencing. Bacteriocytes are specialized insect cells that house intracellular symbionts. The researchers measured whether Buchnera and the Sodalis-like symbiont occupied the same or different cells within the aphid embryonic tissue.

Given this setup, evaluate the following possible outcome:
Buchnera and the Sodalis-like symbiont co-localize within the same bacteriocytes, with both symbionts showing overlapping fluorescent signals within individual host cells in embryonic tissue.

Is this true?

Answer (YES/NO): NO